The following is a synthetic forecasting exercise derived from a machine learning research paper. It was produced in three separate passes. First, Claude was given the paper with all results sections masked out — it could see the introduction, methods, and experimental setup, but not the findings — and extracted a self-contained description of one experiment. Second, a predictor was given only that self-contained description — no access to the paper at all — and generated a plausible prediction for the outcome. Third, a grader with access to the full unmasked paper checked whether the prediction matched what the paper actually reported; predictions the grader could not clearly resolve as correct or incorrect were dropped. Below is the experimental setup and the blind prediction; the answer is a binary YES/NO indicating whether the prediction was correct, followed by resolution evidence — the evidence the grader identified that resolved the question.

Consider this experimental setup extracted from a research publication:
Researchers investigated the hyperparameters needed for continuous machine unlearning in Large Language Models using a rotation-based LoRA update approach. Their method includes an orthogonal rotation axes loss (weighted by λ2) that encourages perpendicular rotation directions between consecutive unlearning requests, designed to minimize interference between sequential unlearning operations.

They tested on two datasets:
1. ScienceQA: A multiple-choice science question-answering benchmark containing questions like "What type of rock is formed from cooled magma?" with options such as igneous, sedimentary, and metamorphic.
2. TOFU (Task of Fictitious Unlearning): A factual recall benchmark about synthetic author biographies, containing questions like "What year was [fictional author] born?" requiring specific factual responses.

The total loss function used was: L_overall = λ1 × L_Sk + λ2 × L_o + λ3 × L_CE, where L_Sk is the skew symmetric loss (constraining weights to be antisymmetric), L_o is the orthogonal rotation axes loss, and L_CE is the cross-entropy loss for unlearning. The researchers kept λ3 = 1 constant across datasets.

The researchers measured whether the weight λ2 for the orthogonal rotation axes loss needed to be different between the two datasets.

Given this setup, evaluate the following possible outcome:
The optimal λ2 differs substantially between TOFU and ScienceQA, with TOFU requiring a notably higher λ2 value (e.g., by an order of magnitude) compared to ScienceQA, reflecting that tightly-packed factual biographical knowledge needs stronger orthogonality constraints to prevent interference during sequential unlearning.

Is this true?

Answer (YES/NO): NO